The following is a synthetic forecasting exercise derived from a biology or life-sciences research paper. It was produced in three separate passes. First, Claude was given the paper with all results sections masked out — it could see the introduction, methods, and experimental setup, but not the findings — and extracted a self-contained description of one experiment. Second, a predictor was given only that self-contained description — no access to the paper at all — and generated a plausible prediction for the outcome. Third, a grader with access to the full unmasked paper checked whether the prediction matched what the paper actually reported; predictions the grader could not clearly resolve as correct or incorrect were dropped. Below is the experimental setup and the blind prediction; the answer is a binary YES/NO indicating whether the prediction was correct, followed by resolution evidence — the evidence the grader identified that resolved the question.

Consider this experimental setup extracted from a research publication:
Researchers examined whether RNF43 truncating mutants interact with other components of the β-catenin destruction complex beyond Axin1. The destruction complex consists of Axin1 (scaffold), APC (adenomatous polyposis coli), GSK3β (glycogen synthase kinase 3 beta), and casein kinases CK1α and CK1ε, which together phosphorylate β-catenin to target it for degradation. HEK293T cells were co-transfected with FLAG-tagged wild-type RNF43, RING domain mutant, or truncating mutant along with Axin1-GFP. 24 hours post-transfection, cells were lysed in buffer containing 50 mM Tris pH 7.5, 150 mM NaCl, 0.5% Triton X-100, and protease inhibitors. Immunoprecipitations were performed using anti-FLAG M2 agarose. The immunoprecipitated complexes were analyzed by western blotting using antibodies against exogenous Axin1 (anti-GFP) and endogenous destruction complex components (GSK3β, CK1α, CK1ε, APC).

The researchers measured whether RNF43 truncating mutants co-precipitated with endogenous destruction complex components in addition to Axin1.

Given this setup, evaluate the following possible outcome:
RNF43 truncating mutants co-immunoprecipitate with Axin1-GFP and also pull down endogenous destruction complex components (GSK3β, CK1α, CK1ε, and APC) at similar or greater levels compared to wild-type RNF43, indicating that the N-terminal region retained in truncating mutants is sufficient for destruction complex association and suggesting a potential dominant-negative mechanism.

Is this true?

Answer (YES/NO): NO